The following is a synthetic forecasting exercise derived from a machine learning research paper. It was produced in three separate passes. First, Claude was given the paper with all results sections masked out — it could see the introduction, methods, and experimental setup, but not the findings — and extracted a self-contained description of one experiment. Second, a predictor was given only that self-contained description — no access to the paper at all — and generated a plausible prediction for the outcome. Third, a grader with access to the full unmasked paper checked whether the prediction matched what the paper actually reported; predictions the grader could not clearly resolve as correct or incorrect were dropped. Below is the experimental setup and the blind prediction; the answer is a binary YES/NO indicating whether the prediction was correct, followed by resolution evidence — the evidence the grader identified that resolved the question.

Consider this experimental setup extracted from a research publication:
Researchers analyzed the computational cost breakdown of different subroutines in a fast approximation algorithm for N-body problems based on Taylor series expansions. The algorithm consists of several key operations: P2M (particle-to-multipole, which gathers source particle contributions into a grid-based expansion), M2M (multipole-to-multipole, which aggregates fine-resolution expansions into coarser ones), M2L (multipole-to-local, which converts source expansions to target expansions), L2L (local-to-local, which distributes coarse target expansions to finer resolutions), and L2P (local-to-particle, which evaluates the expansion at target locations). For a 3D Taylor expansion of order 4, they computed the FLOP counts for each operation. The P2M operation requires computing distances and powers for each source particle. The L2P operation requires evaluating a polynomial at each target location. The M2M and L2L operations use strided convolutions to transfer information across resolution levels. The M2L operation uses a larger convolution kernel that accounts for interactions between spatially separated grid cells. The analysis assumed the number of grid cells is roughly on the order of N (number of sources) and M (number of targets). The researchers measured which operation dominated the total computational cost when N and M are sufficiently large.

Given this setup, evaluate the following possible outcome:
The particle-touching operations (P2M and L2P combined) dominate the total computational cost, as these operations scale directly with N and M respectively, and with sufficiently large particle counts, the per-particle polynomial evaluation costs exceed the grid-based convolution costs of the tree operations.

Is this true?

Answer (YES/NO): NO